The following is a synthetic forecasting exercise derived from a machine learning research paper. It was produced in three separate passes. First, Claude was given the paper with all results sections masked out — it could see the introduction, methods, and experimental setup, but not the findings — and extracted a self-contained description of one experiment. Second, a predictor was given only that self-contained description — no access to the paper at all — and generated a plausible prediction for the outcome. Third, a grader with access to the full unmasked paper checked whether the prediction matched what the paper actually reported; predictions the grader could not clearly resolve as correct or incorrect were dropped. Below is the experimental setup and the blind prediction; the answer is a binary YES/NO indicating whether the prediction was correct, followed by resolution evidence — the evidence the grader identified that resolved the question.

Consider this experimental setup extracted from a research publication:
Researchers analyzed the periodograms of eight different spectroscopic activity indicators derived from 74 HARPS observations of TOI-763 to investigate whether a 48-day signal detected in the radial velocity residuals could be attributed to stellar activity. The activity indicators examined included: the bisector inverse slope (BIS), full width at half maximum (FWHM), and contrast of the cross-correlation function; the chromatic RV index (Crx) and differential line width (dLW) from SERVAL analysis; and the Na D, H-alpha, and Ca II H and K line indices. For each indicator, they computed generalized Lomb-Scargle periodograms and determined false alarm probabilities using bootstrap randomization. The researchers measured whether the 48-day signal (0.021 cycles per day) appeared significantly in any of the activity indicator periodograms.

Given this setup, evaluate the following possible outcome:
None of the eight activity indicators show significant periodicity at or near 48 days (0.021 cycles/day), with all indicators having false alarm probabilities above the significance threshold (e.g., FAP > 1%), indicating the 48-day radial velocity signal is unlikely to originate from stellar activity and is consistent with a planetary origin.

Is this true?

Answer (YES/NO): NO